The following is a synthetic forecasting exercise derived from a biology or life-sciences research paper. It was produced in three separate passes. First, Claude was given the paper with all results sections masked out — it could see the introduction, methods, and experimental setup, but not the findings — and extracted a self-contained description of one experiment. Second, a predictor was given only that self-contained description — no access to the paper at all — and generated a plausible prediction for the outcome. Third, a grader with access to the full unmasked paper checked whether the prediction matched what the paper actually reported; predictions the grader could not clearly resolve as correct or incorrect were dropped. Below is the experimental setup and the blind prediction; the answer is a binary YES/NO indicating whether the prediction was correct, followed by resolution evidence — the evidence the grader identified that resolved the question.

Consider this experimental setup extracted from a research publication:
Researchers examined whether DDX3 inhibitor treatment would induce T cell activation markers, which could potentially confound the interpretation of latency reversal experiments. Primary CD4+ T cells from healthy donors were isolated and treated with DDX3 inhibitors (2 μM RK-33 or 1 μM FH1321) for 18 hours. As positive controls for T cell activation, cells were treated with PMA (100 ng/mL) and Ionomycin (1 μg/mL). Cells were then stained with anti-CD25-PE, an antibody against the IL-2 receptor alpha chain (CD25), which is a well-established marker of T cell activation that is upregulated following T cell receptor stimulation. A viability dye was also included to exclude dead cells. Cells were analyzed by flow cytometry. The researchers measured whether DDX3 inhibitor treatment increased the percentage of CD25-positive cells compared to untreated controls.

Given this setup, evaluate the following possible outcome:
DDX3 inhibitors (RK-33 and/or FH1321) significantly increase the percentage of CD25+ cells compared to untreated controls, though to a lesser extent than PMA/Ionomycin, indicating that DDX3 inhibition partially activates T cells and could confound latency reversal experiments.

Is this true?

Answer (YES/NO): NO